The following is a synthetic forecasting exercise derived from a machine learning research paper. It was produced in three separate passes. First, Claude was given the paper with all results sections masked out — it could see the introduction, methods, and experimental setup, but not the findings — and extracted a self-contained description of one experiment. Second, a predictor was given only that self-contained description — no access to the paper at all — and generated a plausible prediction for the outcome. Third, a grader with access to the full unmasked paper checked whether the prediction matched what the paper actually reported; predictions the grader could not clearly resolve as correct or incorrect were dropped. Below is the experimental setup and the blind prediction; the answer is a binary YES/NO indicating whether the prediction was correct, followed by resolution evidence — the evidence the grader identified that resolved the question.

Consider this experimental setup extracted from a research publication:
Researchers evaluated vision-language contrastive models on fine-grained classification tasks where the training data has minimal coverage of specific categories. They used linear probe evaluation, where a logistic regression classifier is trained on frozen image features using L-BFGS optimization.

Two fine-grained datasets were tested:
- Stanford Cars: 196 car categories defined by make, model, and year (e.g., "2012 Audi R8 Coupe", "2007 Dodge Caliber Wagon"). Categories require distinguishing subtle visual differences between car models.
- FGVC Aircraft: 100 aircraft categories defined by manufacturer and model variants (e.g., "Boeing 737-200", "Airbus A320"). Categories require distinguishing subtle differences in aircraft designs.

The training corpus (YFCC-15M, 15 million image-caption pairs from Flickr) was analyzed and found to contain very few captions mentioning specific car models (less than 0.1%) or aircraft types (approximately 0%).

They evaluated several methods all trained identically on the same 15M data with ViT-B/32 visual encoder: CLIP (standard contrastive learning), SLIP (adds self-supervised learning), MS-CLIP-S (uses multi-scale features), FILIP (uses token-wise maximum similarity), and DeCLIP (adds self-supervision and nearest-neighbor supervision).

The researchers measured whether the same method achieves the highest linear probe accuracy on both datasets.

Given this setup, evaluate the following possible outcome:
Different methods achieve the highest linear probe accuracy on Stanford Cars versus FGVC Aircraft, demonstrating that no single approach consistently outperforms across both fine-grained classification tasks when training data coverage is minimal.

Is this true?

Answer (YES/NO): YES